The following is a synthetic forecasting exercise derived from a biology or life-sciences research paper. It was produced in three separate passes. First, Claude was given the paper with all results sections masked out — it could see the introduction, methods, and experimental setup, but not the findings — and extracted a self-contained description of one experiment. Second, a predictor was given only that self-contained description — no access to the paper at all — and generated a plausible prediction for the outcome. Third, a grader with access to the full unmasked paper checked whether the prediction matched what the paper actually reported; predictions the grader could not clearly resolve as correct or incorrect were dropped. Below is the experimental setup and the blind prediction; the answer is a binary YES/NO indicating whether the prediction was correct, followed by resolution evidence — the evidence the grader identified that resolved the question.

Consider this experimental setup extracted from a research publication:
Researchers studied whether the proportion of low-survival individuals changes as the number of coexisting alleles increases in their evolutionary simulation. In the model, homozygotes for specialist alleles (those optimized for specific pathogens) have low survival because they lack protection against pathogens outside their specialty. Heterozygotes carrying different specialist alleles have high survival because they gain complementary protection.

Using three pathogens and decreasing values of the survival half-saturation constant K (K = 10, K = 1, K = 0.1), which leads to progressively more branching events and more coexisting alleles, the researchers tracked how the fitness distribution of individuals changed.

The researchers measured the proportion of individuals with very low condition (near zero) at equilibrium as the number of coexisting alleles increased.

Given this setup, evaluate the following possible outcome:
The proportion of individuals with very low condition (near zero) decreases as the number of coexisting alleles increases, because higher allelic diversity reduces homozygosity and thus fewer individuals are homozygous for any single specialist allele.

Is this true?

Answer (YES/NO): YES